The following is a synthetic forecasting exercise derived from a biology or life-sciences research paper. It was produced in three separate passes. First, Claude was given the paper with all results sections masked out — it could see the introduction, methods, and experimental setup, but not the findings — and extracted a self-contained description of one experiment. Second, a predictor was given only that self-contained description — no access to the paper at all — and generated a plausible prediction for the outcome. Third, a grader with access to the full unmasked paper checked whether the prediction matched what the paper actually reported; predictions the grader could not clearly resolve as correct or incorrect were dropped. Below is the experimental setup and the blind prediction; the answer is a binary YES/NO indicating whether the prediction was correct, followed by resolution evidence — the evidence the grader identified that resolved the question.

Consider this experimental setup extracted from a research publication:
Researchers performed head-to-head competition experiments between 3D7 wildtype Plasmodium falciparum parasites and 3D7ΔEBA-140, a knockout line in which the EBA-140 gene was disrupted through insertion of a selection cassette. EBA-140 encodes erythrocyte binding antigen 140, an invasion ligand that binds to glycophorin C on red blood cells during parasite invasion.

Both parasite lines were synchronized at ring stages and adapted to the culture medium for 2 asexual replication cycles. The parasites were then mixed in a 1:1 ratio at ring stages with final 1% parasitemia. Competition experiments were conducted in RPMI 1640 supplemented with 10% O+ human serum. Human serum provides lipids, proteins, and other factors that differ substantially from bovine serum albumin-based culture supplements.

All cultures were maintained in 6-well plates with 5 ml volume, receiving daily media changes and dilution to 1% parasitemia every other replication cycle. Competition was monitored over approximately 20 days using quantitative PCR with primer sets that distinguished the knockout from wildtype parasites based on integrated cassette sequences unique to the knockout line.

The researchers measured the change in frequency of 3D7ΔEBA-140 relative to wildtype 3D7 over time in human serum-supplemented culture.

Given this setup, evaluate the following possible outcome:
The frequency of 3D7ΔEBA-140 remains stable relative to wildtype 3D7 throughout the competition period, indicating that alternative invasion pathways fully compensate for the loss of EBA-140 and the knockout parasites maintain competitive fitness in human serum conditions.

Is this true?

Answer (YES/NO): NO